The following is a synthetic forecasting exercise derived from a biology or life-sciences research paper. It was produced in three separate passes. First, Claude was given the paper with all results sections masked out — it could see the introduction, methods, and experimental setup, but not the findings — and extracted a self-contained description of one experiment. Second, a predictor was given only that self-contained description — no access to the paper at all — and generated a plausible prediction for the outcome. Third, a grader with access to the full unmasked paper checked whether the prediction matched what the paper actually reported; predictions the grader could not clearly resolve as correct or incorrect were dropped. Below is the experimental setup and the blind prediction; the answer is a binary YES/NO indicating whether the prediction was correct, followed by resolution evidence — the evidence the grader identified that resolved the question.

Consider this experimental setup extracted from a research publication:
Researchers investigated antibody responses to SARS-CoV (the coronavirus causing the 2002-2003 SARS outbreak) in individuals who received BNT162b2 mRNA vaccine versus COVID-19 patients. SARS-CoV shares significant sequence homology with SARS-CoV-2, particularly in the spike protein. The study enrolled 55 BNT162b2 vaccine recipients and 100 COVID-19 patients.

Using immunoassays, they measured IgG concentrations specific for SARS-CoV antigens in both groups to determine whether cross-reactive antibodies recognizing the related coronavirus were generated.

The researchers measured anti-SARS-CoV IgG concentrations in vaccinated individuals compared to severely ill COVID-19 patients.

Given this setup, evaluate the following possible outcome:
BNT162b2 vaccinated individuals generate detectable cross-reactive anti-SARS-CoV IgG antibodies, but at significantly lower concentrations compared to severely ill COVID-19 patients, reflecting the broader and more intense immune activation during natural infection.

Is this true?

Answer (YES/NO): NO